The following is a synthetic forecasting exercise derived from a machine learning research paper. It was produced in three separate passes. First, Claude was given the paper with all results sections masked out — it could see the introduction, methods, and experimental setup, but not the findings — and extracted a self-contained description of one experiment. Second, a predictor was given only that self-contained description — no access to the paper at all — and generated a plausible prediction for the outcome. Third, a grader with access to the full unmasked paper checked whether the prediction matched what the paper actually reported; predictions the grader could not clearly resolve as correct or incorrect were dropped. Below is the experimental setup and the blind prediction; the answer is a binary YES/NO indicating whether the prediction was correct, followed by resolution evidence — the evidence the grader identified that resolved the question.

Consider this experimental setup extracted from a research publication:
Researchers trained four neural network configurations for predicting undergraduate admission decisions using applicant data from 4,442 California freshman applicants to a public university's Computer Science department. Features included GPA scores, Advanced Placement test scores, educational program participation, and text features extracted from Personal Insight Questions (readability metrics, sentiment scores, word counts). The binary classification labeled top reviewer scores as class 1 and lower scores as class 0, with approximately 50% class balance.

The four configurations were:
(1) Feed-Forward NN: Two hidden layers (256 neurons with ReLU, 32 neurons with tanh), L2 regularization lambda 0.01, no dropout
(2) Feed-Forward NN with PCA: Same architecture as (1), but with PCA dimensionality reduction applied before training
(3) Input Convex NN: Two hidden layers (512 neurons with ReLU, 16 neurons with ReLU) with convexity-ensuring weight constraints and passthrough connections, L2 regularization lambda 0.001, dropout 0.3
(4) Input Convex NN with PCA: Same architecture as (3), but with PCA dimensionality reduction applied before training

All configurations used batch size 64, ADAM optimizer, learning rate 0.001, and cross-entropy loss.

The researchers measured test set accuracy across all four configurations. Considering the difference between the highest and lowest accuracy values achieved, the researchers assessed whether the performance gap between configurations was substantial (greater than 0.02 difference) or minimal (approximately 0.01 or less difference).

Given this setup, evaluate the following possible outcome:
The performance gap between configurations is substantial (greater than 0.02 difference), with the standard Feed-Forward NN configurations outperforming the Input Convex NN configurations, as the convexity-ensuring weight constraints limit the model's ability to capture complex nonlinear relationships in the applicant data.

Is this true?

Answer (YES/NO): NO